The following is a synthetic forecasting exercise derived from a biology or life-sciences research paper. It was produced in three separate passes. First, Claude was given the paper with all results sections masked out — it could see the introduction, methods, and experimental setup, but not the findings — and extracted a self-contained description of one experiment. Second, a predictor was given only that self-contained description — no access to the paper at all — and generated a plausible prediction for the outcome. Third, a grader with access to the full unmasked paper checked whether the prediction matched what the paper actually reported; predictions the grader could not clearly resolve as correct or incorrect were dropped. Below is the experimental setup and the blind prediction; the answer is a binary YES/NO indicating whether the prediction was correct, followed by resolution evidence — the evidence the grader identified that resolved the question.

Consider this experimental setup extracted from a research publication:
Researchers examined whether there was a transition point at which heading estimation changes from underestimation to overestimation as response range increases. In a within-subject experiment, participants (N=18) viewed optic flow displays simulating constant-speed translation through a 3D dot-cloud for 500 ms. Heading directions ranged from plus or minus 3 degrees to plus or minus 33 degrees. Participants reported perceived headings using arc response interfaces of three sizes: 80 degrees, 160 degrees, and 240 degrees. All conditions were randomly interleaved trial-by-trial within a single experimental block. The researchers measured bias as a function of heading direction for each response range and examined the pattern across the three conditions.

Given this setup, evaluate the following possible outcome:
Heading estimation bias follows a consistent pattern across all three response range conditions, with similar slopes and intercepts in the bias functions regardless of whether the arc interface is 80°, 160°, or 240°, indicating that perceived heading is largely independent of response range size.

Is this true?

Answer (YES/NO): NO